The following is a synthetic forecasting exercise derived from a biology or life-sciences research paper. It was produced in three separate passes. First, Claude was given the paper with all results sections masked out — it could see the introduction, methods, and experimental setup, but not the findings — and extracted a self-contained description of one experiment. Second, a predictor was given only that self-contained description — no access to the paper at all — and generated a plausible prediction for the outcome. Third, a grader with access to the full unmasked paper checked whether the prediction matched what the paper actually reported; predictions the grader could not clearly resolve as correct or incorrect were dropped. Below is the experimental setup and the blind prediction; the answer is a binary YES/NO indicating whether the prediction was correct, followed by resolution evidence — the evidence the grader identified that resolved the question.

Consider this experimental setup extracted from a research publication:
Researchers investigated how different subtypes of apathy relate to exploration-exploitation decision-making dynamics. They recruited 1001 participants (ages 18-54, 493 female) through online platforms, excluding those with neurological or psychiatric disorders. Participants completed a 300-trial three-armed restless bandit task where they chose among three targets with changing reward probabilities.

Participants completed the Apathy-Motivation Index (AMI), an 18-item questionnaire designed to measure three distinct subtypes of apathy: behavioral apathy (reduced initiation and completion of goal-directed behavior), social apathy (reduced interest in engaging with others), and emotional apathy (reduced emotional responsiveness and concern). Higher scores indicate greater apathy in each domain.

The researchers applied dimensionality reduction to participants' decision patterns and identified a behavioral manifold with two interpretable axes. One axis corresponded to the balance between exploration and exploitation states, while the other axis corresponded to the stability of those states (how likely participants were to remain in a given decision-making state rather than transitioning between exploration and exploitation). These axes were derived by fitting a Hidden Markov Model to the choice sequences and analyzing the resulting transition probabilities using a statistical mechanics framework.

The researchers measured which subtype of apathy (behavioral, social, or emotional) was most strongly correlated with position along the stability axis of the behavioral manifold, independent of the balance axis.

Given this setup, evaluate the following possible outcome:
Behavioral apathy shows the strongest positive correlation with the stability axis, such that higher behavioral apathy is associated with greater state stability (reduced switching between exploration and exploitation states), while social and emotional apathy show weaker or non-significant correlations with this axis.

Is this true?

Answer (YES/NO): NO